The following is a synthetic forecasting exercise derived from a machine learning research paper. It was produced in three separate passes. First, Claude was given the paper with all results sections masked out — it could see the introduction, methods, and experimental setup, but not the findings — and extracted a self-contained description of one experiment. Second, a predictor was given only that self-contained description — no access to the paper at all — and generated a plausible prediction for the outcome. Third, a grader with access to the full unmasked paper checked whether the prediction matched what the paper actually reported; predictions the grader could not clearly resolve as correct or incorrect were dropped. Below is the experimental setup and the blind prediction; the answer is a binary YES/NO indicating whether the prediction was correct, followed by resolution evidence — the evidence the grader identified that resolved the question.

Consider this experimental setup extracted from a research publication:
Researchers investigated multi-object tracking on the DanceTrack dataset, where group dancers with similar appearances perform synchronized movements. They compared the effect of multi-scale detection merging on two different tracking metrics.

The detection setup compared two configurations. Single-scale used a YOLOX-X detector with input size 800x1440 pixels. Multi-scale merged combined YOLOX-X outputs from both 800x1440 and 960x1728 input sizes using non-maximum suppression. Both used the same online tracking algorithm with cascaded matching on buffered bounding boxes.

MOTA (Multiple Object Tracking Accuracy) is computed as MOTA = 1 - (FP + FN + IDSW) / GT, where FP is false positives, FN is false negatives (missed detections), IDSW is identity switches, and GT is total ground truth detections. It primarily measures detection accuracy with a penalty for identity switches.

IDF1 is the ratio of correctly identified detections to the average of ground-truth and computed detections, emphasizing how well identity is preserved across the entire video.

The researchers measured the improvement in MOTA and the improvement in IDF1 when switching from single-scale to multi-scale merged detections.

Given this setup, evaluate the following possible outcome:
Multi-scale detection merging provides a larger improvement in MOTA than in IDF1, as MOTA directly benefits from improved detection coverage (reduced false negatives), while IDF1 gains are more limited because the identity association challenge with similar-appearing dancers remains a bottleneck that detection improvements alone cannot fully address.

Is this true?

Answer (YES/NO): NO